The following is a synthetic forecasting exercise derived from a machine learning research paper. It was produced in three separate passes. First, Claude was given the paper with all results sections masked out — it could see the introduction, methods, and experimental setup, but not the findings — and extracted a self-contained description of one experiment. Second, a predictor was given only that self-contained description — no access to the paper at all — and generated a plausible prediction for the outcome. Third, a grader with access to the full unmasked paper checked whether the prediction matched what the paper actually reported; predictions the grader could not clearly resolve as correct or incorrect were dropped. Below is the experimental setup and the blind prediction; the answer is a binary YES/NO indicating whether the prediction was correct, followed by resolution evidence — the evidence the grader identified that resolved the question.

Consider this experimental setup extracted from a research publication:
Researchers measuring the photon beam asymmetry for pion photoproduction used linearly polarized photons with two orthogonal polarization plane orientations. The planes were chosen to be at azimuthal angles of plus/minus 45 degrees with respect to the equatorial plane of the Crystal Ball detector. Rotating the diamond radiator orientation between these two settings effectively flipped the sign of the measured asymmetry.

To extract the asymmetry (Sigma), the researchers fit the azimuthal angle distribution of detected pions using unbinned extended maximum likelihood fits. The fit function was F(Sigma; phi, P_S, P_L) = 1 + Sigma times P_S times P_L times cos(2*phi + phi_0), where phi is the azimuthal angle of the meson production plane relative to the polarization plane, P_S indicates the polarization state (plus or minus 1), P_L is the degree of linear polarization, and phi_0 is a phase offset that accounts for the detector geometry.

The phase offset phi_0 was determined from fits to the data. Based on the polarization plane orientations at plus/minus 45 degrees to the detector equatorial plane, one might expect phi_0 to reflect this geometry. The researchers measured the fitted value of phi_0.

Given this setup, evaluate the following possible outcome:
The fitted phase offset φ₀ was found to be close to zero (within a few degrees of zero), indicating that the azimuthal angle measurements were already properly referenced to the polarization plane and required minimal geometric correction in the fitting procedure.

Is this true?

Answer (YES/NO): NO